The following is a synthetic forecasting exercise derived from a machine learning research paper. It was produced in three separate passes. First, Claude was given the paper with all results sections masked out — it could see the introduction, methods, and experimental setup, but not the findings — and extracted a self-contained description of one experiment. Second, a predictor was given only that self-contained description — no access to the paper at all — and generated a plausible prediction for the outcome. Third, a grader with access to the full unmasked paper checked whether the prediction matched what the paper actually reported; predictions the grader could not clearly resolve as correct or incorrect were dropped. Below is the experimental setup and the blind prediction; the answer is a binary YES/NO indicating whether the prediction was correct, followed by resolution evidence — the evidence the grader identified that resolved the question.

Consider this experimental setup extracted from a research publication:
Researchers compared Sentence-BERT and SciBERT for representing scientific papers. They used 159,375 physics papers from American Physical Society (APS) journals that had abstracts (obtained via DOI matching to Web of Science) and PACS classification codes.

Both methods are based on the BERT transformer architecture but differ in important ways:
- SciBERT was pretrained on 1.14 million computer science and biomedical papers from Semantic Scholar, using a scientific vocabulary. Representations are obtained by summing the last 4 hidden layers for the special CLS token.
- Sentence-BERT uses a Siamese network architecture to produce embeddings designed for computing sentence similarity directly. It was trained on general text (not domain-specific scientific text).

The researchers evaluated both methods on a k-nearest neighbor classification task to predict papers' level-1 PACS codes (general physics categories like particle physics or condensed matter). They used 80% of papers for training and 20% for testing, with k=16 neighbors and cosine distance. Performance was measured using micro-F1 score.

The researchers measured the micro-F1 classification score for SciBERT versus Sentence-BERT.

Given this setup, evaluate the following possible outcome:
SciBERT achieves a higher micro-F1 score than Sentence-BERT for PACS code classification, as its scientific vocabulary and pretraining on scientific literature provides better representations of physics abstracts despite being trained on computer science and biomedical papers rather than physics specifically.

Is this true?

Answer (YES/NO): NO